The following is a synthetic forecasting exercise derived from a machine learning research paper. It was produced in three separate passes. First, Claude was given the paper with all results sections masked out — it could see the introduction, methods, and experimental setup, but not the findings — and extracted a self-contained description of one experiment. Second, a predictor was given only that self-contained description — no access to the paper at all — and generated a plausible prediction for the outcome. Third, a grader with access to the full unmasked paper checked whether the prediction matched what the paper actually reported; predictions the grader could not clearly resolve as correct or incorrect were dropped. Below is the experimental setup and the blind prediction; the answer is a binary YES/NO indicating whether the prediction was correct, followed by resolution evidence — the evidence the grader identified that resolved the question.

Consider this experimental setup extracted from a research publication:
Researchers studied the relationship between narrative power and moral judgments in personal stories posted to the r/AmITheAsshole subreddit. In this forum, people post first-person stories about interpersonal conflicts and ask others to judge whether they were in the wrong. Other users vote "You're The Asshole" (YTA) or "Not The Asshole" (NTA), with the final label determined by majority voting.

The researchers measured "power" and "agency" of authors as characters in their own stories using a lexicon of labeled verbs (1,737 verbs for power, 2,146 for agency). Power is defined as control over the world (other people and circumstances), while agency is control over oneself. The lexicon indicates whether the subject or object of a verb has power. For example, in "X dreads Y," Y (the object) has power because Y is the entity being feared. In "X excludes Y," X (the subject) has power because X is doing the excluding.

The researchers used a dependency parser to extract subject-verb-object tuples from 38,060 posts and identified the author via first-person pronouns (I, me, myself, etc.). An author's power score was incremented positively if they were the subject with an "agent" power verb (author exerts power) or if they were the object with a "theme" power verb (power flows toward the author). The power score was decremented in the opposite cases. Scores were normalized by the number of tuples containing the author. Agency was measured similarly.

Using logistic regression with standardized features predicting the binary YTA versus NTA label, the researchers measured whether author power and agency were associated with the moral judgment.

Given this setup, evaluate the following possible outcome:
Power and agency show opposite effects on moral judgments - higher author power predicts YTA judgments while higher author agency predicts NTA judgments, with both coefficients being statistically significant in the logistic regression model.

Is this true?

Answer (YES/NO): NO